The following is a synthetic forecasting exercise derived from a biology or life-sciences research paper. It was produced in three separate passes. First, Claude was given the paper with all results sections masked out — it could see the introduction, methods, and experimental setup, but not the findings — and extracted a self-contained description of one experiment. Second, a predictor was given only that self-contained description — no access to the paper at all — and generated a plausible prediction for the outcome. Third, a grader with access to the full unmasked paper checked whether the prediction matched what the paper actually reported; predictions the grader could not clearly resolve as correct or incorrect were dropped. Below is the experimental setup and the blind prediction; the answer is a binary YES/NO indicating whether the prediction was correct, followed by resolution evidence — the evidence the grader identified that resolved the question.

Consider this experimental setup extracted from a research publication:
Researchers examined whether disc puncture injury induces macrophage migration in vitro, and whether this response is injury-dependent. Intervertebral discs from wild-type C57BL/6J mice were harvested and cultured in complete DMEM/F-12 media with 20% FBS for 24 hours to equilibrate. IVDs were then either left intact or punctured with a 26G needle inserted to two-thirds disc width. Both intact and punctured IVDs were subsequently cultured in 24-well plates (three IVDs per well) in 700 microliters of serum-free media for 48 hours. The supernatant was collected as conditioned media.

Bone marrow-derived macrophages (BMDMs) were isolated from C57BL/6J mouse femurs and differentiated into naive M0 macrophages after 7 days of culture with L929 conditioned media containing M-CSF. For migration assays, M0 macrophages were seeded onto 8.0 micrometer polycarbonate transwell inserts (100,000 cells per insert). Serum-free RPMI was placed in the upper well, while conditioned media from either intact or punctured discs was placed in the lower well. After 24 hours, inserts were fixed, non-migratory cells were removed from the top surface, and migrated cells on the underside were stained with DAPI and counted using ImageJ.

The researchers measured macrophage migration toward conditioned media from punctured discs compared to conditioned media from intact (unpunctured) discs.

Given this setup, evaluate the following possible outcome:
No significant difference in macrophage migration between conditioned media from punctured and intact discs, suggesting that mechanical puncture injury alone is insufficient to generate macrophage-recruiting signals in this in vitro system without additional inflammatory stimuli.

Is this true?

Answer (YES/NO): NO